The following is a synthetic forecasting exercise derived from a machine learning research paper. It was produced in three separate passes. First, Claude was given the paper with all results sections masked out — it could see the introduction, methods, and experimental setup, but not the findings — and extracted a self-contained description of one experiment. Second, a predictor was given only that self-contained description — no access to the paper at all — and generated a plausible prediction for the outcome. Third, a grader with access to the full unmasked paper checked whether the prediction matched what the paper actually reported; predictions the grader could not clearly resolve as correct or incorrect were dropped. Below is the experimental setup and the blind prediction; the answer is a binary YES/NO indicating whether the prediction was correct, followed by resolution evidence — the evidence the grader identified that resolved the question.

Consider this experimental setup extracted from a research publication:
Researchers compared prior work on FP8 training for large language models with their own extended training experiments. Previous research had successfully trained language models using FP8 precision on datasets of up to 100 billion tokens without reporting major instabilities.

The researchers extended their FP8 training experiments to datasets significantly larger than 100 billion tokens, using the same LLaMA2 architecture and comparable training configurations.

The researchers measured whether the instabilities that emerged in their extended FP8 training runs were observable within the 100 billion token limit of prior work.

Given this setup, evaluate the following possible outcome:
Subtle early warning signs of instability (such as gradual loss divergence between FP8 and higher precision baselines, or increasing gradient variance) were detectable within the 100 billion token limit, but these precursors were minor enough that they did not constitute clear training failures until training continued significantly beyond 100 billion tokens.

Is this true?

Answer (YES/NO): NO